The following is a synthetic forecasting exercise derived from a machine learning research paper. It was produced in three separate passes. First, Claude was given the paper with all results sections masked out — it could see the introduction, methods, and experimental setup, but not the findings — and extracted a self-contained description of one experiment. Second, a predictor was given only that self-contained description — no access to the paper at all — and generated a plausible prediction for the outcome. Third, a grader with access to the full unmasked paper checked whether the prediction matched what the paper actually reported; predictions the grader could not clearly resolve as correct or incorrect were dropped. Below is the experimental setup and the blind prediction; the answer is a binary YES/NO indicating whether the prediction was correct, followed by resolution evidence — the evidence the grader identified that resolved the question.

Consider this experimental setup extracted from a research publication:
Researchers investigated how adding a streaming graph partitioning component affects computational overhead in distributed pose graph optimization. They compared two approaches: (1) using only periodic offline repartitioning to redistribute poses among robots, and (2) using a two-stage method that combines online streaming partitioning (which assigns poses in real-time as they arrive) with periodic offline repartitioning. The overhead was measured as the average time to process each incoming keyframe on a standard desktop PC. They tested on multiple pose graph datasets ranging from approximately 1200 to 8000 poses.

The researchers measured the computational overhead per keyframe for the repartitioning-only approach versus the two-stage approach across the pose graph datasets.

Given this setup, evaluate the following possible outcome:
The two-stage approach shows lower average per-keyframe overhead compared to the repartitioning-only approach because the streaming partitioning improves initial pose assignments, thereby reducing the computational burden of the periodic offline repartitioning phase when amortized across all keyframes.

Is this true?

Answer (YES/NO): NO